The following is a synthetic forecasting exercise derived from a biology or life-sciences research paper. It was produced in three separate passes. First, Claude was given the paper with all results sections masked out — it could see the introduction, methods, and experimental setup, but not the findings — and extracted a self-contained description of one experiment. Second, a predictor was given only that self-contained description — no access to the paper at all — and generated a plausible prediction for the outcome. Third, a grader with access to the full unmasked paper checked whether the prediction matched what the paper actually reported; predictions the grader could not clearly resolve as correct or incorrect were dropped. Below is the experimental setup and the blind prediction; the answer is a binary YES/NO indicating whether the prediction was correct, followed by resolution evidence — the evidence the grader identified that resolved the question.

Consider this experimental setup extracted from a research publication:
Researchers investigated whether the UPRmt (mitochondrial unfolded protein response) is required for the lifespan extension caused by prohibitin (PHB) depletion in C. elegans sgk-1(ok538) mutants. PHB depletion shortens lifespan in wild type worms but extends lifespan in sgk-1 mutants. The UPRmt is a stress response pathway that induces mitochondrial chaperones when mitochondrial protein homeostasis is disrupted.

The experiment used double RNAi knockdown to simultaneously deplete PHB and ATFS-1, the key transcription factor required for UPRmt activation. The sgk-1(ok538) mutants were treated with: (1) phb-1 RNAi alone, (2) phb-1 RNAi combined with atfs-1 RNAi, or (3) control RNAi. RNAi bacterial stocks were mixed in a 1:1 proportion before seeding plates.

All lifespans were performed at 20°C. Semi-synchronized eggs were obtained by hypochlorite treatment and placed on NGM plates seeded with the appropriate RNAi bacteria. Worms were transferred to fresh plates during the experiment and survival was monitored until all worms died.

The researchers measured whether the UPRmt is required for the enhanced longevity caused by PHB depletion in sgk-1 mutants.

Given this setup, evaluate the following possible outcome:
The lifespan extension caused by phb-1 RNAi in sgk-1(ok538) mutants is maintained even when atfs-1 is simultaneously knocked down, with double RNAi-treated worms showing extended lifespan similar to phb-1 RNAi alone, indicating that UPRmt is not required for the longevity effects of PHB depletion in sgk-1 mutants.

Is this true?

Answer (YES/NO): NO